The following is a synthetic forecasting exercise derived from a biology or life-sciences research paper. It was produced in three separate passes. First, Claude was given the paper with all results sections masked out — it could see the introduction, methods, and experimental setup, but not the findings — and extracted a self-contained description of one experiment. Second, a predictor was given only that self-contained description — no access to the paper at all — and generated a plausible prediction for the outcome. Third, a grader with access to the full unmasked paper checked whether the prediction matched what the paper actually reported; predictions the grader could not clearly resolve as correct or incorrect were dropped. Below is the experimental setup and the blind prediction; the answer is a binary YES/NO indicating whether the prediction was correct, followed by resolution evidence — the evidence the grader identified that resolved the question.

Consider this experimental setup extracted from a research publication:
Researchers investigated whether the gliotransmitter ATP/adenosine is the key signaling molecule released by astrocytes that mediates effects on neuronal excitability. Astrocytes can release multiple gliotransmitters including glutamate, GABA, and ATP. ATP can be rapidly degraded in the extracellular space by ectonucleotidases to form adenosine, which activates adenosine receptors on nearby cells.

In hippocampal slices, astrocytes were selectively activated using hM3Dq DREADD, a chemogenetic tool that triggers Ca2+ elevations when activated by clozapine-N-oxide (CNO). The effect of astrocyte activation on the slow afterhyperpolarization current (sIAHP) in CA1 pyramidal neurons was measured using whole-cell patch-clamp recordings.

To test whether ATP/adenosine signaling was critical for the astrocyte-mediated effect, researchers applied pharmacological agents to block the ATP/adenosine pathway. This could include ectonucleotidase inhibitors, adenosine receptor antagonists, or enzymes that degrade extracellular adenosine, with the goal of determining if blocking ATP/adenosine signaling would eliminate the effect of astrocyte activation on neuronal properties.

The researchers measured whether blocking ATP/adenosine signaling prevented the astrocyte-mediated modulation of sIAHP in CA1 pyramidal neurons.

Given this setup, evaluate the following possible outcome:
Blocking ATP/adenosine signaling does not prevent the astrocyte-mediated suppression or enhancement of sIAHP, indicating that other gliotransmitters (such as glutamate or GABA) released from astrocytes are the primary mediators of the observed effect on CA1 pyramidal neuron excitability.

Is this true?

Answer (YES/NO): NO